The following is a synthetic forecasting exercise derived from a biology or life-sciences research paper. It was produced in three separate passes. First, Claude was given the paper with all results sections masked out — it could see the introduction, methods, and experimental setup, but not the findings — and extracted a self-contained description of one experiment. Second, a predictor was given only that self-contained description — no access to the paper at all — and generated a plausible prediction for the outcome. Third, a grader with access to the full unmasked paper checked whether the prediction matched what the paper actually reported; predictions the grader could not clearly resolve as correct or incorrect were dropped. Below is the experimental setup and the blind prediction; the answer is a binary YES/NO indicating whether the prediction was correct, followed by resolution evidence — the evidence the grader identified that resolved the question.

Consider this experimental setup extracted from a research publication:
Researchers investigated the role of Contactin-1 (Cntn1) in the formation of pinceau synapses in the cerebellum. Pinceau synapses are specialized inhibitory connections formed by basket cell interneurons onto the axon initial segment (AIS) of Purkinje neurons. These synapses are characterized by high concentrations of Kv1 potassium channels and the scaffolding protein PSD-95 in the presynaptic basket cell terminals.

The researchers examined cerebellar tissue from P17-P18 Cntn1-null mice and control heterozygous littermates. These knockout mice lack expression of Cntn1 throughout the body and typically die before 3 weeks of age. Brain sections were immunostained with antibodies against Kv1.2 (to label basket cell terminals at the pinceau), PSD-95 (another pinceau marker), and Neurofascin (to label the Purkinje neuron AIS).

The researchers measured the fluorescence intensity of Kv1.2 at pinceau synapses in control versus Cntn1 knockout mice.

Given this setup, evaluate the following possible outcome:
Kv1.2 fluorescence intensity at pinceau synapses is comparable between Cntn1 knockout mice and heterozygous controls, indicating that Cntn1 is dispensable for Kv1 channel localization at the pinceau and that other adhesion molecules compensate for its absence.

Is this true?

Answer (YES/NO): NO